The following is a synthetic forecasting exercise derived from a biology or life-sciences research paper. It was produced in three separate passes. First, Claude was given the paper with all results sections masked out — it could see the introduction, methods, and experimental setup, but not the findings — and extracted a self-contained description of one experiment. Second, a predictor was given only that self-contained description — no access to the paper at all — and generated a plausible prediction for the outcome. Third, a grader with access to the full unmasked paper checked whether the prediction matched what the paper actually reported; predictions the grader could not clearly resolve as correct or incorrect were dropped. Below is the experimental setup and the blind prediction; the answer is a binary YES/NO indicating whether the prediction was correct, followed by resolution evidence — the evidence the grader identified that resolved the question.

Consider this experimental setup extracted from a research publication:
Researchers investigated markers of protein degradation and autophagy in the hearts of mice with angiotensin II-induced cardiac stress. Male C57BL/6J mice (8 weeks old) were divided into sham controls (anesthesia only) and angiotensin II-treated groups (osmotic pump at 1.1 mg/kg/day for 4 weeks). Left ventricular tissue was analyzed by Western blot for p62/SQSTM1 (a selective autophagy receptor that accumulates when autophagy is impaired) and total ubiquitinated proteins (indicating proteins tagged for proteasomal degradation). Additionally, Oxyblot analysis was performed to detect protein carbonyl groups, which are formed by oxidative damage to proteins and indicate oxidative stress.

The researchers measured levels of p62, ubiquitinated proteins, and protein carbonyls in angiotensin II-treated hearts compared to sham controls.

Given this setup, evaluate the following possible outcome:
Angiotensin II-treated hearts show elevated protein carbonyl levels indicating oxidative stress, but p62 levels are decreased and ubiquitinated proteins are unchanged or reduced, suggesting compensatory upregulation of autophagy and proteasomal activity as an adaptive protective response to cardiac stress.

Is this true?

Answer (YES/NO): NO